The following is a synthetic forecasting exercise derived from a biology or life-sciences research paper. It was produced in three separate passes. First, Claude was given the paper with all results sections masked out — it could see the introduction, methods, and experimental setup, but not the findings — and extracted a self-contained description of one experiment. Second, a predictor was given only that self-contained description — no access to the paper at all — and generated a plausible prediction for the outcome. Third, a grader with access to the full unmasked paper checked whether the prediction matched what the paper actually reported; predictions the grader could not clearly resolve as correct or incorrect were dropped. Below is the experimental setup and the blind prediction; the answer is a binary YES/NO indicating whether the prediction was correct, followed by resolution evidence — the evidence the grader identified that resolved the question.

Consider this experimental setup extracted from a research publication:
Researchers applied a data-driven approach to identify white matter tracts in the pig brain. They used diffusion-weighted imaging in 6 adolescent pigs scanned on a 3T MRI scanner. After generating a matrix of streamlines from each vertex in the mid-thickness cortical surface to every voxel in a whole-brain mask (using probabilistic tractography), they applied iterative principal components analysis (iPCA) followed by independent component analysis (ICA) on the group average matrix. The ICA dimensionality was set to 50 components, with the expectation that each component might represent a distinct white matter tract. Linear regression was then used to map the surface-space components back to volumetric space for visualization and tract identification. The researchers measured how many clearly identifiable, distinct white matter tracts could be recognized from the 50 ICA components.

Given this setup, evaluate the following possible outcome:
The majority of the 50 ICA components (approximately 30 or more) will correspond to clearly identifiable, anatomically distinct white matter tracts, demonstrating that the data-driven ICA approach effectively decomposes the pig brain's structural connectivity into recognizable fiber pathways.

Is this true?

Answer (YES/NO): NO